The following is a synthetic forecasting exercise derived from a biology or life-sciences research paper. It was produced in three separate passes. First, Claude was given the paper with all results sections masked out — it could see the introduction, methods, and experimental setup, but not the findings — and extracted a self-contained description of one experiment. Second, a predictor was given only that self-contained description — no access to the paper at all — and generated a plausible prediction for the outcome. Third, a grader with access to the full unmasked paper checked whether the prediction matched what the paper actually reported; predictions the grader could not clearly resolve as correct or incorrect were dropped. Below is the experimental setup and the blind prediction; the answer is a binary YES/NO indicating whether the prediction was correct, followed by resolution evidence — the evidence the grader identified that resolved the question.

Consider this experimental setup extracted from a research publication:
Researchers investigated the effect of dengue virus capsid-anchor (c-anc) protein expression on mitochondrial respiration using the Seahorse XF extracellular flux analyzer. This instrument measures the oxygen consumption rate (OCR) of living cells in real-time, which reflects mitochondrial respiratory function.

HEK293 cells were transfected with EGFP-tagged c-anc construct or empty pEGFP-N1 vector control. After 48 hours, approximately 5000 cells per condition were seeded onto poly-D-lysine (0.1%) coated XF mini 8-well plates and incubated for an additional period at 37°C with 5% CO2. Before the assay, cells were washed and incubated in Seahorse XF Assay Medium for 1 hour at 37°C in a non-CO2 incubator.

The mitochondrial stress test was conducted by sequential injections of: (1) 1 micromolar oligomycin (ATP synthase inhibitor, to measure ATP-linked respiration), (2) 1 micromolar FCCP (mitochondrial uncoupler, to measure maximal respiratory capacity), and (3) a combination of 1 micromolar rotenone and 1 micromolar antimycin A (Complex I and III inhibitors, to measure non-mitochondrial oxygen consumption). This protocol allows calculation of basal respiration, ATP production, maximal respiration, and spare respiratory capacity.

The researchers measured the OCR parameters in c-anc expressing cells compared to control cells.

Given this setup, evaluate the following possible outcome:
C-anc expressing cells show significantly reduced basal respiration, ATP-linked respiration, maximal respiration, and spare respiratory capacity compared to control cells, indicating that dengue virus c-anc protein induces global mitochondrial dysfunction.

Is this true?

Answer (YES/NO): YES